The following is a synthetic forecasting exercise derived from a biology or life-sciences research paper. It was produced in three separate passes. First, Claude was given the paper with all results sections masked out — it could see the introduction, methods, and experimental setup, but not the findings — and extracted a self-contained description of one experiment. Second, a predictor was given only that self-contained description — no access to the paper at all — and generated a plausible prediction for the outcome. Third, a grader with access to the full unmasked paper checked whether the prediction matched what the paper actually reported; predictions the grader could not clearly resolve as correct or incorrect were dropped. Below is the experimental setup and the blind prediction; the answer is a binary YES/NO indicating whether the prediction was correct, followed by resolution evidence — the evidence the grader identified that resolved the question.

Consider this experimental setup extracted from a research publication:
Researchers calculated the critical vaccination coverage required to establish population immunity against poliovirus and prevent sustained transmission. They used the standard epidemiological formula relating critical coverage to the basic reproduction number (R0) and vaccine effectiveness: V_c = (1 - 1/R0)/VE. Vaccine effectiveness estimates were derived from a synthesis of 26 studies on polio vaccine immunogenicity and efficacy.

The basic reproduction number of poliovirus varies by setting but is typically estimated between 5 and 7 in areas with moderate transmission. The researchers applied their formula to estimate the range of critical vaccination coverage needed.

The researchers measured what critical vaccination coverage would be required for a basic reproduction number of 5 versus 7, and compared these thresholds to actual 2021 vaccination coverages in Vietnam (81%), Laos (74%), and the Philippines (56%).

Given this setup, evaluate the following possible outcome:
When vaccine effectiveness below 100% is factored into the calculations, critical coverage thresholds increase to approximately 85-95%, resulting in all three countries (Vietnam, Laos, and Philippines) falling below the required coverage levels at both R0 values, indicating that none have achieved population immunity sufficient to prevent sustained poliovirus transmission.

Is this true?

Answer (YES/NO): NO